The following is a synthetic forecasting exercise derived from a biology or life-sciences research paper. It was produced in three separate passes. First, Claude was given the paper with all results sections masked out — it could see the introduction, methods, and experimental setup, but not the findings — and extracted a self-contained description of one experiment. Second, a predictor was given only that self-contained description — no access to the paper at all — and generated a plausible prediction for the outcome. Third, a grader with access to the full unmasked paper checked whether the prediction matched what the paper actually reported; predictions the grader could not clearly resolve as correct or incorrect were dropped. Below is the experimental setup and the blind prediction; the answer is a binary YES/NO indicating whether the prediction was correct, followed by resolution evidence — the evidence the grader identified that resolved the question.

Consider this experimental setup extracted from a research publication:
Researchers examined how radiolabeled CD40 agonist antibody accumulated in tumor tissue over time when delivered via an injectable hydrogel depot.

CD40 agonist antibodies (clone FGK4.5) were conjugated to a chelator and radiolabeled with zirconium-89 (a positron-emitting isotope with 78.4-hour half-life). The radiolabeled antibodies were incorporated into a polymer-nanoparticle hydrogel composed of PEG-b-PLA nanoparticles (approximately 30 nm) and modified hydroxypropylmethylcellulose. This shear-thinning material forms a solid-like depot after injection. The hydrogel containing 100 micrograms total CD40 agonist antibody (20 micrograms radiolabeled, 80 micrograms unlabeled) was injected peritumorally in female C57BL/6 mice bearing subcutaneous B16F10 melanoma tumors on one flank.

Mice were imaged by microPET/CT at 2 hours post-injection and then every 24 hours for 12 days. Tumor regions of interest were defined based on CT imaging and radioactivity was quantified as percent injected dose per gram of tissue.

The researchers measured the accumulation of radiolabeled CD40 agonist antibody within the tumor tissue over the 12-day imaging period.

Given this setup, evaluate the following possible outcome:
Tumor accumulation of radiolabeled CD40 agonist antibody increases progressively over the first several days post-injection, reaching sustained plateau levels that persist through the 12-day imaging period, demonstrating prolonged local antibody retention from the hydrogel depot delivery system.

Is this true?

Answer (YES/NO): NO